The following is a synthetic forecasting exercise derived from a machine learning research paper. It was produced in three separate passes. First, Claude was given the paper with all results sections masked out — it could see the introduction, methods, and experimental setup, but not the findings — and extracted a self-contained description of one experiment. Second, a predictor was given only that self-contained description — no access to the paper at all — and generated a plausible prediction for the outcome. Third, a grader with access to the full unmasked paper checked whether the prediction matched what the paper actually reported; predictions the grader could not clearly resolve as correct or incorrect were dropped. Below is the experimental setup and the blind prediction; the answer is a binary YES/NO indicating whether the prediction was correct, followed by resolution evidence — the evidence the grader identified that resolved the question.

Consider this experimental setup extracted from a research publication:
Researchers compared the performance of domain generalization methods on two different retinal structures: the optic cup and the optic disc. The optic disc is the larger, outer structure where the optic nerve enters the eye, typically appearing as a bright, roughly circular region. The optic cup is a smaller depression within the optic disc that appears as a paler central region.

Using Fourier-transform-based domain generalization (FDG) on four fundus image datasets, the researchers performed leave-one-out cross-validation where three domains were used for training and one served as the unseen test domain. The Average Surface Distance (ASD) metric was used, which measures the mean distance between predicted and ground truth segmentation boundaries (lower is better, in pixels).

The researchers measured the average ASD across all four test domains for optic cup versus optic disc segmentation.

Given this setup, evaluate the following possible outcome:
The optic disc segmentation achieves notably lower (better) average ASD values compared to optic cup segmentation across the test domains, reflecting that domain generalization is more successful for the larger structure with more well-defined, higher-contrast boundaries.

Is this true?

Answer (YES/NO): YES